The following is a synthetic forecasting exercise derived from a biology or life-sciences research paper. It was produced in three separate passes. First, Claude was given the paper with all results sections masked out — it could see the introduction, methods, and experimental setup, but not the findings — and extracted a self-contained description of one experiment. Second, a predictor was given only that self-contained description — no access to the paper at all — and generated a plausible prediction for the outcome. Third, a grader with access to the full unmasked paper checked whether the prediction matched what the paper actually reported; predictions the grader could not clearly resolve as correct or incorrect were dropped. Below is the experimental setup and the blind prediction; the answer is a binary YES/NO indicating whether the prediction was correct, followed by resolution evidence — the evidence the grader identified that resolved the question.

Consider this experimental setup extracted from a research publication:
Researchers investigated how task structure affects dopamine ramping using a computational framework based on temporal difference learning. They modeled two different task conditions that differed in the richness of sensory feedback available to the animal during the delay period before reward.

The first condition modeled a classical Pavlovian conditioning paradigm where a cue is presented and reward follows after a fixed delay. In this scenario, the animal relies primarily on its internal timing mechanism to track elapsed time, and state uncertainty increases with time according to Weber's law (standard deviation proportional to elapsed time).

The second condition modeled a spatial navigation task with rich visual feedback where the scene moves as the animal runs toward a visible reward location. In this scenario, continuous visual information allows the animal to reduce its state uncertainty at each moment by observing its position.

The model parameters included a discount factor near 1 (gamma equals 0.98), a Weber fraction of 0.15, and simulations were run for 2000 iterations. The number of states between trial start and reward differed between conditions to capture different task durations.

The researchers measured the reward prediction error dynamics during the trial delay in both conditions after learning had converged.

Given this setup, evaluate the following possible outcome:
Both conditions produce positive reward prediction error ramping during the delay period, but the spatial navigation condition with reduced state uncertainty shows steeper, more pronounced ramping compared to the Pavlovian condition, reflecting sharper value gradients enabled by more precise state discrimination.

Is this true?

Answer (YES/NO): NO